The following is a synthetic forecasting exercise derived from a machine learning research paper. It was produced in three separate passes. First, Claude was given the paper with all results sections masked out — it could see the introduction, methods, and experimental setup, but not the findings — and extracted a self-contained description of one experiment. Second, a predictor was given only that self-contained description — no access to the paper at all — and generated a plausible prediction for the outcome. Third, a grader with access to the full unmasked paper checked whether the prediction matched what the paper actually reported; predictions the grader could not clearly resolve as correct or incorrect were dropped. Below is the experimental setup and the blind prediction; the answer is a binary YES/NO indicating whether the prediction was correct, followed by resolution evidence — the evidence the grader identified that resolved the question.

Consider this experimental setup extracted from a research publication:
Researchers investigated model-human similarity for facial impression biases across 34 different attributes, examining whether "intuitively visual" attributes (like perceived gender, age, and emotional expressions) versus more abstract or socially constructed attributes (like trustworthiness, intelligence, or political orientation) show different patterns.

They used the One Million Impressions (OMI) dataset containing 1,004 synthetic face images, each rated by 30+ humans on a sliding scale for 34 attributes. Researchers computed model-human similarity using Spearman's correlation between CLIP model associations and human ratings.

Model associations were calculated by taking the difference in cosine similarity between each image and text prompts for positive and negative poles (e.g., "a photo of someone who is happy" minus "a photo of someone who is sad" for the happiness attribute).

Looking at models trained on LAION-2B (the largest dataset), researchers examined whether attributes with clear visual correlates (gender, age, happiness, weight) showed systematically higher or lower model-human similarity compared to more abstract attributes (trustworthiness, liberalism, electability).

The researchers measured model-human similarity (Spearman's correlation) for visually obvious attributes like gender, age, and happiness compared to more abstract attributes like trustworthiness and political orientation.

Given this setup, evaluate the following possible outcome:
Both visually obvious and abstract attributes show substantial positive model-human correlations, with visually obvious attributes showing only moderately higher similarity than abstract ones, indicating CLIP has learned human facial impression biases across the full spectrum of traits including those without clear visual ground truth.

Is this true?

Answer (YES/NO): NO